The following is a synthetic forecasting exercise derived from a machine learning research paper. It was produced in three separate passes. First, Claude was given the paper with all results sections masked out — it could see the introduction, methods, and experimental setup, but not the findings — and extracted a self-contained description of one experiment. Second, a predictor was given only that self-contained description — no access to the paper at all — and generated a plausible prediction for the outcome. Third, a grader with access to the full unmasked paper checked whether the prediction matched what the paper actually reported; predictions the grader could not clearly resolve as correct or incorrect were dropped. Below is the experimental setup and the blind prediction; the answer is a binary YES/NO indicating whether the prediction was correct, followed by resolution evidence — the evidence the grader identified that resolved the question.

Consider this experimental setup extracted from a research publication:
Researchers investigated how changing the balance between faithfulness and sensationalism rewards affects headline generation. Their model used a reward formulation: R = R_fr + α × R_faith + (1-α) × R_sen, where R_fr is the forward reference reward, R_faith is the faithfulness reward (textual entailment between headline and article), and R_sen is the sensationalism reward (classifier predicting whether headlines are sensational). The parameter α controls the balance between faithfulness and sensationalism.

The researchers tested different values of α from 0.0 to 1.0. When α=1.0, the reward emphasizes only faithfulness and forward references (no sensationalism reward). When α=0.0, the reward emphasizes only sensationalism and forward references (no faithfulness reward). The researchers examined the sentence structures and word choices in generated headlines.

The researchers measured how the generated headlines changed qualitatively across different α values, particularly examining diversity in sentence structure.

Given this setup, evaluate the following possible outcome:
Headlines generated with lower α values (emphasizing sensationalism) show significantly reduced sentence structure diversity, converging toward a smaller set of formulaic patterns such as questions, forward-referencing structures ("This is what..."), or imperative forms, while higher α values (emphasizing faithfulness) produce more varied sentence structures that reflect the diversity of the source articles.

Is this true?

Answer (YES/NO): NO